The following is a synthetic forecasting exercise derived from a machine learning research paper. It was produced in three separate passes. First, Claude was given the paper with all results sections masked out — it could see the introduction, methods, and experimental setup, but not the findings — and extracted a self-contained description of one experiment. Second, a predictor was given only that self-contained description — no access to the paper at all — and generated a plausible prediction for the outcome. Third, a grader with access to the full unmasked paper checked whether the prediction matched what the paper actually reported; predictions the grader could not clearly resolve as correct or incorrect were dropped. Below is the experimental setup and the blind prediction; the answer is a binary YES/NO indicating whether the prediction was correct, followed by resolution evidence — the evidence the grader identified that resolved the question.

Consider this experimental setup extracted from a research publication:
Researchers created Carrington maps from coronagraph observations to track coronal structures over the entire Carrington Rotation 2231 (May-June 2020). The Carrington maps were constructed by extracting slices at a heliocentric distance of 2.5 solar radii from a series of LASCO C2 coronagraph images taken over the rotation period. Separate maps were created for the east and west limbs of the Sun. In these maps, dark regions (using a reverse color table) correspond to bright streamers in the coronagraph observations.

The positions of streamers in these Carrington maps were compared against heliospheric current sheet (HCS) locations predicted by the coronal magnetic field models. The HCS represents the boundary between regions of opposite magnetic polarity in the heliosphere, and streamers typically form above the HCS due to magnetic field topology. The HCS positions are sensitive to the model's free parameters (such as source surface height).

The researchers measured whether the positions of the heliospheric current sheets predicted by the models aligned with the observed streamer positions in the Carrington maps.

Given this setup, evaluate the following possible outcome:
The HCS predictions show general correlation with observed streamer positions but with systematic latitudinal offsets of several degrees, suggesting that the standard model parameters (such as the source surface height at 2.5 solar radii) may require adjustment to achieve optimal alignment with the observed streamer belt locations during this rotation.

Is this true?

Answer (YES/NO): NO